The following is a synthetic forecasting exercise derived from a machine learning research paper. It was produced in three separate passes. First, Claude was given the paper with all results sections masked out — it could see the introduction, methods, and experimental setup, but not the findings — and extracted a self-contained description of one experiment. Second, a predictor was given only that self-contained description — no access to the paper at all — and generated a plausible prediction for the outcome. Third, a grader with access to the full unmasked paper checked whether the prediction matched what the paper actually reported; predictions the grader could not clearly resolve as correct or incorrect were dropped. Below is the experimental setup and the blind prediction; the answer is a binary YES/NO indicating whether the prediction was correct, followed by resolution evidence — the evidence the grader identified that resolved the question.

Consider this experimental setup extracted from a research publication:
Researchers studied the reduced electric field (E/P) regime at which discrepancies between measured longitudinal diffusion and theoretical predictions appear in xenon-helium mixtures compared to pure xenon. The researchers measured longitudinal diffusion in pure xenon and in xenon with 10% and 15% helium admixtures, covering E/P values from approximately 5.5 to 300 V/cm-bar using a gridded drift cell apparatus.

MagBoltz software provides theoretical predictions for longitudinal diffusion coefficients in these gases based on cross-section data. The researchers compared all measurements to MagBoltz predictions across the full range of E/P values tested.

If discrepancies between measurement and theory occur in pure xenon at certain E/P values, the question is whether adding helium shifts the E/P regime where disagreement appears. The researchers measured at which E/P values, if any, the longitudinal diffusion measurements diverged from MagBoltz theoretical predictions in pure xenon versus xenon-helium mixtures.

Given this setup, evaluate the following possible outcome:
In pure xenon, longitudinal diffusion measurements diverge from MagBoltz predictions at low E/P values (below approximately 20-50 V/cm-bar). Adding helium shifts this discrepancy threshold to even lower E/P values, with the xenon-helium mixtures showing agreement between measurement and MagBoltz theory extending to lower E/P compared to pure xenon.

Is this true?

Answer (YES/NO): NO